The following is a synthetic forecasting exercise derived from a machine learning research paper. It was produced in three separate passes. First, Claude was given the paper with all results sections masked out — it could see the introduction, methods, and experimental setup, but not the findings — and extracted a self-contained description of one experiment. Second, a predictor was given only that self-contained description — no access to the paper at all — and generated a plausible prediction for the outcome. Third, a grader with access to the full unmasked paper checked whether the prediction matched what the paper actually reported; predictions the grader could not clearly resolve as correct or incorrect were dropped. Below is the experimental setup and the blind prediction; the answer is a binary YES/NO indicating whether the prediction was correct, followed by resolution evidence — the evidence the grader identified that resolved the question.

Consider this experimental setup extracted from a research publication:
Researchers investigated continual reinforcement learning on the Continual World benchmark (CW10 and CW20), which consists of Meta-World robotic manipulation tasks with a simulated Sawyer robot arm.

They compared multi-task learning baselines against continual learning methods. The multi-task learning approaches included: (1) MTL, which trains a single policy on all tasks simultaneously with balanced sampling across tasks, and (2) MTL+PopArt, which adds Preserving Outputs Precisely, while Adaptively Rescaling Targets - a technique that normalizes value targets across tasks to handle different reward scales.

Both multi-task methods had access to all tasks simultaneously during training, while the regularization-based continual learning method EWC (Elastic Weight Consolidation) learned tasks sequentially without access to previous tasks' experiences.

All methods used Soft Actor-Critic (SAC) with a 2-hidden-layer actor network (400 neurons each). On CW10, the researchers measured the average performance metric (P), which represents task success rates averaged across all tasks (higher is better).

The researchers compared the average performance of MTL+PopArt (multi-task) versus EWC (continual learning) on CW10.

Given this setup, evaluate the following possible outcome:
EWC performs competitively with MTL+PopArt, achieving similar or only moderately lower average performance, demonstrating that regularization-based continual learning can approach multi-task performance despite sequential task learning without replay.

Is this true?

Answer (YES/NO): YES